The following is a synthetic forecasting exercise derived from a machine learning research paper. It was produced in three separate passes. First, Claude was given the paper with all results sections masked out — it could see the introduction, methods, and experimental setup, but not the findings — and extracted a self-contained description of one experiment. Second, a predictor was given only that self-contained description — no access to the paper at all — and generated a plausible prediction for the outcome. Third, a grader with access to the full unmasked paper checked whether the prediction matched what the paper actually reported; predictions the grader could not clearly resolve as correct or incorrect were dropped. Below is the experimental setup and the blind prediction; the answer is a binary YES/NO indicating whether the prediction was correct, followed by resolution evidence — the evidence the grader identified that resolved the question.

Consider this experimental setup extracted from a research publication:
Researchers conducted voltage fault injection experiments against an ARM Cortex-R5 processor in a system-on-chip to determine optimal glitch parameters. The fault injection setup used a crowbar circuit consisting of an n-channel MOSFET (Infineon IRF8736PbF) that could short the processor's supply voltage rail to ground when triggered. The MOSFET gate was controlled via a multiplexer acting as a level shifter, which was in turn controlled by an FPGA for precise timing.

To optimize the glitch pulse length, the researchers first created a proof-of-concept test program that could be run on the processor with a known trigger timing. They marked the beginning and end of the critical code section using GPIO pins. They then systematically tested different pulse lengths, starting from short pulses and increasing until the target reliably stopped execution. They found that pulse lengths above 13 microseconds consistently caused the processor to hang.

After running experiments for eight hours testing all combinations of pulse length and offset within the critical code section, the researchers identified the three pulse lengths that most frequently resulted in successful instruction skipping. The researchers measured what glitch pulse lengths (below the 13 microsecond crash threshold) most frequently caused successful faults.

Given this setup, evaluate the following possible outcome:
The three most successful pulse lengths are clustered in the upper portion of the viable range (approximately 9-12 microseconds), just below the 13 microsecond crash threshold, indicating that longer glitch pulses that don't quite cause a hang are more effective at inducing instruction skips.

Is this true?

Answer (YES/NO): YES